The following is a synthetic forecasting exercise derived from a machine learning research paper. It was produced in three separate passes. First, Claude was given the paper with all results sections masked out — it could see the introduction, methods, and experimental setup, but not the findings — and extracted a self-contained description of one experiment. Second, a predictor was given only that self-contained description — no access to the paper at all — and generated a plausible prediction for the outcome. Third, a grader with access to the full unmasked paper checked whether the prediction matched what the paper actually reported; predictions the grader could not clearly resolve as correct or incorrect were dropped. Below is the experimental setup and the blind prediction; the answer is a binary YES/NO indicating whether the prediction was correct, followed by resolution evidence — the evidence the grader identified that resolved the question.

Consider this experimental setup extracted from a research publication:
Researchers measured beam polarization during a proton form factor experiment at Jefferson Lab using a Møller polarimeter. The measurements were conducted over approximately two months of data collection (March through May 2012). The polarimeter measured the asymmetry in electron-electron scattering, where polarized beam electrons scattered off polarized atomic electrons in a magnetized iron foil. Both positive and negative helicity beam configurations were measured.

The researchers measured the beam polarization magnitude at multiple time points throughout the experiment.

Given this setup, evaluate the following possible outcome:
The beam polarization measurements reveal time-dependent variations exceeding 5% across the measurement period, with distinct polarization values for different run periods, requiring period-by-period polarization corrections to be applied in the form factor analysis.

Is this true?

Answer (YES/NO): NO